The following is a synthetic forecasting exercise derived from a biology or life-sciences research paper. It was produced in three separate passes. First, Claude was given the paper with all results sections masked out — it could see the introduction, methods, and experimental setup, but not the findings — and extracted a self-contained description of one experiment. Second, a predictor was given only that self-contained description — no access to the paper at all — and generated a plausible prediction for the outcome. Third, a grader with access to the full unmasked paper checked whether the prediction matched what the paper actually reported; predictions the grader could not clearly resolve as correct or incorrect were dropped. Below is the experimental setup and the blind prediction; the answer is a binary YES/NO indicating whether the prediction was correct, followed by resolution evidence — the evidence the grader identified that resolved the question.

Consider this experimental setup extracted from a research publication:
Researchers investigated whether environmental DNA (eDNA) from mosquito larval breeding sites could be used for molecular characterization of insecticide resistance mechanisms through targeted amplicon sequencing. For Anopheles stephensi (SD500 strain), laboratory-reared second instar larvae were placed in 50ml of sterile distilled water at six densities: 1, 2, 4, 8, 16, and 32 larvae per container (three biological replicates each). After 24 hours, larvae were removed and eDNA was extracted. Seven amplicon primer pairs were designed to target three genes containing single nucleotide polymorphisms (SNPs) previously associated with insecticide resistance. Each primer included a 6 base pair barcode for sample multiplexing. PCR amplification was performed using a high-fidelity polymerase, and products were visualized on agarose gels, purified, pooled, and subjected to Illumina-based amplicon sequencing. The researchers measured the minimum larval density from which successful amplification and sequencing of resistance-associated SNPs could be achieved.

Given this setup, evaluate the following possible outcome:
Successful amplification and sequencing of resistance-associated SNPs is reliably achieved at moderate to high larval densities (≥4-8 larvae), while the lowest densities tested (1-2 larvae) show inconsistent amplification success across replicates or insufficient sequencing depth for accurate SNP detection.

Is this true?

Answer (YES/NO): NO